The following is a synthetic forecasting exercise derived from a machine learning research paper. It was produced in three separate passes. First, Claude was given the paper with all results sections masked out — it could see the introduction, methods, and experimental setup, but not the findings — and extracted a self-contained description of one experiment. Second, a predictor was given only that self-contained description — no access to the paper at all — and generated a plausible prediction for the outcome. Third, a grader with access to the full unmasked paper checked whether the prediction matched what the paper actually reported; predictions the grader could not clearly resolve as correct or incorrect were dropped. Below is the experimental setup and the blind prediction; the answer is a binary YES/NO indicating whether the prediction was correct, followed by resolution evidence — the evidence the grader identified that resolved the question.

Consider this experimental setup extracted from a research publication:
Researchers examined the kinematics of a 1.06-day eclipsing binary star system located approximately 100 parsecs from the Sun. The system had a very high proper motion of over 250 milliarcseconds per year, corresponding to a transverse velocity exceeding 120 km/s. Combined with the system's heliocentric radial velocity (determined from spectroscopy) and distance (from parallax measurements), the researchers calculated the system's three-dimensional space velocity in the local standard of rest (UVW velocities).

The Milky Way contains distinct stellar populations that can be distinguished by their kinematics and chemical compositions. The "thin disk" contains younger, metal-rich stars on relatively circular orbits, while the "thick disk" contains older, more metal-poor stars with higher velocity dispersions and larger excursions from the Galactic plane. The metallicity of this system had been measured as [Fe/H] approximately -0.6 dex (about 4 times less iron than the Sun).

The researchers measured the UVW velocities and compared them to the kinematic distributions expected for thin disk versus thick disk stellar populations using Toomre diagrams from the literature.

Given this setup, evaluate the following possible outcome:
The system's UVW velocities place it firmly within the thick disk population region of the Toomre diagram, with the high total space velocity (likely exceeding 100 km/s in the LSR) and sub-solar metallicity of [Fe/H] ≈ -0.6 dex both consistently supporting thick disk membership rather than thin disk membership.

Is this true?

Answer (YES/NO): YES